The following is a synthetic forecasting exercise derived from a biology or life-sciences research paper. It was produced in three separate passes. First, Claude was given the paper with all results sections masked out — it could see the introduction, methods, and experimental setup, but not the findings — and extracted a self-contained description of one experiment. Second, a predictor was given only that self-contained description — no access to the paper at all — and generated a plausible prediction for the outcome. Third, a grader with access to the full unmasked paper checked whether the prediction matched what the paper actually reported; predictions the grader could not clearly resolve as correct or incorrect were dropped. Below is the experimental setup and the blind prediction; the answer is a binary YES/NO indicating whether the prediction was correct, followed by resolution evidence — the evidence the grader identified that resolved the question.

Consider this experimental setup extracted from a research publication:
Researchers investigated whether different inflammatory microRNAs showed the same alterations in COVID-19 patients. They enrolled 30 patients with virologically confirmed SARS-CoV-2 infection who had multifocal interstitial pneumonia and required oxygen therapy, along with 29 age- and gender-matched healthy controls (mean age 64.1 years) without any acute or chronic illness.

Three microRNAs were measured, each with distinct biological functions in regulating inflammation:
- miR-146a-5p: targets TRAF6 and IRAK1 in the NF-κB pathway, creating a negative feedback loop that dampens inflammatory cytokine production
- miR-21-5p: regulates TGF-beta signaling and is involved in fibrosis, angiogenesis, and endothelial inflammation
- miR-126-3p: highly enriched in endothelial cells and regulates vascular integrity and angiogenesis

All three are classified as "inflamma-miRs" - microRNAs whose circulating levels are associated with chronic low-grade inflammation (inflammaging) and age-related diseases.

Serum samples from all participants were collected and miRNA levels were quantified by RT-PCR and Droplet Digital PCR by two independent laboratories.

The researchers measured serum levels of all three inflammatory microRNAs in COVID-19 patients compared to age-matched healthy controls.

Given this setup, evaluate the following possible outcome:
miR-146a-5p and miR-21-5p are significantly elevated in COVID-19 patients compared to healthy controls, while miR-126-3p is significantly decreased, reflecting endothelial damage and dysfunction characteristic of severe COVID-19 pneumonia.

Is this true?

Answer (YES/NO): NO